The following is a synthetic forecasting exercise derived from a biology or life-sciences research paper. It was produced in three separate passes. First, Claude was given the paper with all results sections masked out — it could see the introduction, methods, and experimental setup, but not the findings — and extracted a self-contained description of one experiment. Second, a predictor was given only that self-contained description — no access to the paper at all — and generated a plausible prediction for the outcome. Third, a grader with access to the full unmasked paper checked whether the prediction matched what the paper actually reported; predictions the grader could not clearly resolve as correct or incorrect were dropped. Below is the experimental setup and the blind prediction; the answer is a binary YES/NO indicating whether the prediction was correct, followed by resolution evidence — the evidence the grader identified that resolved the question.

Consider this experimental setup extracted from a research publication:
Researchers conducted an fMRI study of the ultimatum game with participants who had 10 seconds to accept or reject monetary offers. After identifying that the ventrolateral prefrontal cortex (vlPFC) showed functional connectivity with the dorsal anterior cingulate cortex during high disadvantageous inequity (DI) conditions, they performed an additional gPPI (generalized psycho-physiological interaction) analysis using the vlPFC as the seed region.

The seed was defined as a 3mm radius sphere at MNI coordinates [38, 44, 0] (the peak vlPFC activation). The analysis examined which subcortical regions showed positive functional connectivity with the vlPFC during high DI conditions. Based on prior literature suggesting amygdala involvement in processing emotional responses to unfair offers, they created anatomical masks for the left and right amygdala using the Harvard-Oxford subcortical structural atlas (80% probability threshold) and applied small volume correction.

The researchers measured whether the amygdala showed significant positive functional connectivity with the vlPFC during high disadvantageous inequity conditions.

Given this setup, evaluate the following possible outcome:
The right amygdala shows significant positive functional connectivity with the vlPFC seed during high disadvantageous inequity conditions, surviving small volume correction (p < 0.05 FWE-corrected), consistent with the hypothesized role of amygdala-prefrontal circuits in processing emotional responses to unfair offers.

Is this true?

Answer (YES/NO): YES